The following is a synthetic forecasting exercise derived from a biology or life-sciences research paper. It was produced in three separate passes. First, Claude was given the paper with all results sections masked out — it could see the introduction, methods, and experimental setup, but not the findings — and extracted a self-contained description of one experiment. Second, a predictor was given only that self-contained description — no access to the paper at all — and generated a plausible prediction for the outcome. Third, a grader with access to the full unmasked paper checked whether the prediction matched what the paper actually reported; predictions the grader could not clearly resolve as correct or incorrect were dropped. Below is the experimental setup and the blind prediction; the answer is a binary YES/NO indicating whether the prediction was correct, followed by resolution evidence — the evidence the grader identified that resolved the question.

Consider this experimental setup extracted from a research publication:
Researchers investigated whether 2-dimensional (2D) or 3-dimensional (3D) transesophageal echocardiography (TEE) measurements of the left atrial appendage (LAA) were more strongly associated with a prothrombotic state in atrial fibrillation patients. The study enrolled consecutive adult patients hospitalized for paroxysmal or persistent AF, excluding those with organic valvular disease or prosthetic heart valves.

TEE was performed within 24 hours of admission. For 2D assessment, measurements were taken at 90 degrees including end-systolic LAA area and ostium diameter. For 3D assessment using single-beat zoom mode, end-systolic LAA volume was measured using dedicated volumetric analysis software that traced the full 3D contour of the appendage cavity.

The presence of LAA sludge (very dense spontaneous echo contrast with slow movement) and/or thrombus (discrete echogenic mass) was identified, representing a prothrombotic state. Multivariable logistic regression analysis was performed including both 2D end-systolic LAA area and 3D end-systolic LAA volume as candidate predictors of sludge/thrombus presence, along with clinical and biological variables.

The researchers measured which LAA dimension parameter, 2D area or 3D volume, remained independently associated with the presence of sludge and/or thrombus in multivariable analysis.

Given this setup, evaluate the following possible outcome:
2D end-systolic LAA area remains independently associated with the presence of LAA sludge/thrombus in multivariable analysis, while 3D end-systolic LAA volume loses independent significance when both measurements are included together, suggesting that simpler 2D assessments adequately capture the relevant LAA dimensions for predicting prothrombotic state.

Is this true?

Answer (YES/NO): NO